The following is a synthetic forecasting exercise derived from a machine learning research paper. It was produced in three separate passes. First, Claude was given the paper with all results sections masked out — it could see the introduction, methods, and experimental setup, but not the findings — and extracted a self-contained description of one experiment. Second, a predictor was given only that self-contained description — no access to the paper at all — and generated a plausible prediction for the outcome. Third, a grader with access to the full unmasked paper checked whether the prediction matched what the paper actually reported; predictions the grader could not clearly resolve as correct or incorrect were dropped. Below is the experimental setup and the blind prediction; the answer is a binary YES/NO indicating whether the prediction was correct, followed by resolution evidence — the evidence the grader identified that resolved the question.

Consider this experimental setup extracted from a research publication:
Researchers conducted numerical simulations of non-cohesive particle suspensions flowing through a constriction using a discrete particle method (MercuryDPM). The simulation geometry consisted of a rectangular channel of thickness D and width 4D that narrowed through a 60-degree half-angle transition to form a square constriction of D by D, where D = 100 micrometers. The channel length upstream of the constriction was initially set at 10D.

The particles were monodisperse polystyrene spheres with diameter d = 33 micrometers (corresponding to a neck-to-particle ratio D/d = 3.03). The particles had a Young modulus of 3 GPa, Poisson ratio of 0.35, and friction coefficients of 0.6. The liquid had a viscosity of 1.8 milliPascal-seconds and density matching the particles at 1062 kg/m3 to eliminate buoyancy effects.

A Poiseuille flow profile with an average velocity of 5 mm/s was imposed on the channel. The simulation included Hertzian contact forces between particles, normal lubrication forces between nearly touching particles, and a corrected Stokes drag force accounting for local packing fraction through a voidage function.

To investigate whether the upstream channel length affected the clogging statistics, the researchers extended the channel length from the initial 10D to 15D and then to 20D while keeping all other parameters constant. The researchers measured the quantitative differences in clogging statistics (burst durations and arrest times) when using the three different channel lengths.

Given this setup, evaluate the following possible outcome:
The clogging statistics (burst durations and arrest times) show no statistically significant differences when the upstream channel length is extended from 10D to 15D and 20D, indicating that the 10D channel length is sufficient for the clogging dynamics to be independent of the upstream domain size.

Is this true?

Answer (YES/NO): YES